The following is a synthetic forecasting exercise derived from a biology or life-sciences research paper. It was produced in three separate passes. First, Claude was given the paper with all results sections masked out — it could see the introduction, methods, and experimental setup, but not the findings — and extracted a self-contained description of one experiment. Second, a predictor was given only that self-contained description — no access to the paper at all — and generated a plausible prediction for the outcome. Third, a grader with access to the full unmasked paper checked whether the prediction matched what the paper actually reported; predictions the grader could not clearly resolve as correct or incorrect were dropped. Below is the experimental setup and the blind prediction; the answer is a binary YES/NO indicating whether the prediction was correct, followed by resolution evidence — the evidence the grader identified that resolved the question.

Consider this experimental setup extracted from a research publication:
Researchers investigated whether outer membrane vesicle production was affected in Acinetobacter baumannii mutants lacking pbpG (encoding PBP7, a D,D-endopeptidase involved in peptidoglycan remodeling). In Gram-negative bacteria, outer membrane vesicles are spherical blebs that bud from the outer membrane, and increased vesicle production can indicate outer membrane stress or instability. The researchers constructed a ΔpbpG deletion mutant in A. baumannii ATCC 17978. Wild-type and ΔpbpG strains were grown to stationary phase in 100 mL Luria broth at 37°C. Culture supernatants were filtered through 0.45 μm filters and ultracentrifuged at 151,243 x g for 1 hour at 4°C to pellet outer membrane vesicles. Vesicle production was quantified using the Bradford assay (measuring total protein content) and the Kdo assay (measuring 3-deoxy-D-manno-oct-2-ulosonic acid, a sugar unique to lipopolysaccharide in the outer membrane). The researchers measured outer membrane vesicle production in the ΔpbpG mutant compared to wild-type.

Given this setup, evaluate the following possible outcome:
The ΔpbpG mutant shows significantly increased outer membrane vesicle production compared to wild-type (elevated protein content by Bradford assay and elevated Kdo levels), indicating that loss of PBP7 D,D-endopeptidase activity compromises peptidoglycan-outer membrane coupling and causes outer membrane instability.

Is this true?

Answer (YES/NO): YES